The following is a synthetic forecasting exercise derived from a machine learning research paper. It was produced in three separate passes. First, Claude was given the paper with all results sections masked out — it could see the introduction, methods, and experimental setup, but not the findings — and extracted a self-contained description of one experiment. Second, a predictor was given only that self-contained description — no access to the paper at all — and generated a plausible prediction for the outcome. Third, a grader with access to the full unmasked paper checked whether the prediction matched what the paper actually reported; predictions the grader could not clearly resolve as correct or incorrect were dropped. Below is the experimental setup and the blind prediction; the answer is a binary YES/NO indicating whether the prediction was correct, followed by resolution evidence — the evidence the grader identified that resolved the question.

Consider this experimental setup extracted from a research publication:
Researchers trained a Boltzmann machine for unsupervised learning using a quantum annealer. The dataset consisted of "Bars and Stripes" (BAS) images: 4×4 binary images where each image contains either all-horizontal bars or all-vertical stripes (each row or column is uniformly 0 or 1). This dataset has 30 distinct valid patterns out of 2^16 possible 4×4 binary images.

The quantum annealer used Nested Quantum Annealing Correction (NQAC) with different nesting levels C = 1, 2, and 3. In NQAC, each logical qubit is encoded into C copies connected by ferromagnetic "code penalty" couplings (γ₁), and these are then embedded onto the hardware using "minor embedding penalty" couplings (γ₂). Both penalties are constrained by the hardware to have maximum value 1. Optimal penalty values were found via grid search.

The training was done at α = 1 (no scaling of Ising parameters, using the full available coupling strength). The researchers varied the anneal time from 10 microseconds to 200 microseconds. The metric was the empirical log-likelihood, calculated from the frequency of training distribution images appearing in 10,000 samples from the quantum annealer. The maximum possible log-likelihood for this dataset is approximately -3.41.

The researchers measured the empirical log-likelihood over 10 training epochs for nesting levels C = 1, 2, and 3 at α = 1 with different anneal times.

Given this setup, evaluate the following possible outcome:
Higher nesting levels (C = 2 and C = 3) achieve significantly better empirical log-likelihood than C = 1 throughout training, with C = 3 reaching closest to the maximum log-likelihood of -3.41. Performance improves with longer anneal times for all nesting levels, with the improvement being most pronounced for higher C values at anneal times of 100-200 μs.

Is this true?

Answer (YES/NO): NO